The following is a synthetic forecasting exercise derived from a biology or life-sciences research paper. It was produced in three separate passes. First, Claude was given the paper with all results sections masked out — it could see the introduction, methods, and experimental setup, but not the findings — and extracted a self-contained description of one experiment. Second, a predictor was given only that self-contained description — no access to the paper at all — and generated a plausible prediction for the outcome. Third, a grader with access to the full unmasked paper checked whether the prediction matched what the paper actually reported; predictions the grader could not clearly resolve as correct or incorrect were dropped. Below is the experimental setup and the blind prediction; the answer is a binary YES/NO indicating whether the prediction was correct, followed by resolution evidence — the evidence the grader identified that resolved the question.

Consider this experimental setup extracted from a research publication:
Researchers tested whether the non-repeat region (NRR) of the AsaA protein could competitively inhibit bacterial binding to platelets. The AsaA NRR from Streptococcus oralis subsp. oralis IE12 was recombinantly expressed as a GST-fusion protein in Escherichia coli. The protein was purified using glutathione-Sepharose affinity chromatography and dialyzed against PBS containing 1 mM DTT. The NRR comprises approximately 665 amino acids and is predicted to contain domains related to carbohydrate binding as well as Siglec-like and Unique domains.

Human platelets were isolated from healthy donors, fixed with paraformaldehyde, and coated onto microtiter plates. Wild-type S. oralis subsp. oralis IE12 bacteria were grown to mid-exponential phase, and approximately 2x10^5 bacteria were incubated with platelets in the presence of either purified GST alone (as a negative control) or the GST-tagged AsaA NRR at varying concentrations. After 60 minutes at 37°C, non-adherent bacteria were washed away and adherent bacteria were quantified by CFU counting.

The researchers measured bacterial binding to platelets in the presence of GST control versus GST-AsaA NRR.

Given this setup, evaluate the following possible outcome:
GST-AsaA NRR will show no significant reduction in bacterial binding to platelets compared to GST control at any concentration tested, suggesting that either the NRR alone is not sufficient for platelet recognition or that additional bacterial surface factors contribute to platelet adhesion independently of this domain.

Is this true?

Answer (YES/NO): NO